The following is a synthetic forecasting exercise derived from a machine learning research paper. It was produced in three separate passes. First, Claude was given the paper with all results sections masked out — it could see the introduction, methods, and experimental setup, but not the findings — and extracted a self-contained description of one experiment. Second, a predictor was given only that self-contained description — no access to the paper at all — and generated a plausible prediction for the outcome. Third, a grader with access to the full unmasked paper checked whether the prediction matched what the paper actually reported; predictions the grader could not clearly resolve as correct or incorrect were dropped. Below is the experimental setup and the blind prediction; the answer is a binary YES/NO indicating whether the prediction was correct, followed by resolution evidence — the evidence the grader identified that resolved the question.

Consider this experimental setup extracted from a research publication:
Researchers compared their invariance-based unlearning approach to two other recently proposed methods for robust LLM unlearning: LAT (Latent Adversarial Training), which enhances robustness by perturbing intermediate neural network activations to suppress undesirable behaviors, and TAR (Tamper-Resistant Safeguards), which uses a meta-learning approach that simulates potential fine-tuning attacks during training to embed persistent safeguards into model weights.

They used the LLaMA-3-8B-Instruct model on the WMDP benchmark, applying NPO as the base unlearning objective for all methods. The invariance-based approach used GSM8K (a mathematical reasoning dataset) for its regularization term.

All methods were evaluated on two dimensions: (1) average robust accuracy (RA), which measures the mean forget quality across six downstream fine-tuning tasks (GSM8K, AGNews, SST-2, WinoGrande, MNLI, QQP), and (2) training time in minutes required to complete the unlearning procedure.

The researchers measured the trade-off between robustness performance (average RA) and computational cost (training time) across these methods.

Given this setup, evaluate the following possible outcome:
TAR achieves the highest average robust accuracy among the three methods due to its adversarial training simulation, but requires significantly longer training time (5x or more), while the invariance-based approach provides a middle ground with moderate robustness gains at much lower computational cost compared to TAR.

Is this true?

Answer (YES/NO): NO